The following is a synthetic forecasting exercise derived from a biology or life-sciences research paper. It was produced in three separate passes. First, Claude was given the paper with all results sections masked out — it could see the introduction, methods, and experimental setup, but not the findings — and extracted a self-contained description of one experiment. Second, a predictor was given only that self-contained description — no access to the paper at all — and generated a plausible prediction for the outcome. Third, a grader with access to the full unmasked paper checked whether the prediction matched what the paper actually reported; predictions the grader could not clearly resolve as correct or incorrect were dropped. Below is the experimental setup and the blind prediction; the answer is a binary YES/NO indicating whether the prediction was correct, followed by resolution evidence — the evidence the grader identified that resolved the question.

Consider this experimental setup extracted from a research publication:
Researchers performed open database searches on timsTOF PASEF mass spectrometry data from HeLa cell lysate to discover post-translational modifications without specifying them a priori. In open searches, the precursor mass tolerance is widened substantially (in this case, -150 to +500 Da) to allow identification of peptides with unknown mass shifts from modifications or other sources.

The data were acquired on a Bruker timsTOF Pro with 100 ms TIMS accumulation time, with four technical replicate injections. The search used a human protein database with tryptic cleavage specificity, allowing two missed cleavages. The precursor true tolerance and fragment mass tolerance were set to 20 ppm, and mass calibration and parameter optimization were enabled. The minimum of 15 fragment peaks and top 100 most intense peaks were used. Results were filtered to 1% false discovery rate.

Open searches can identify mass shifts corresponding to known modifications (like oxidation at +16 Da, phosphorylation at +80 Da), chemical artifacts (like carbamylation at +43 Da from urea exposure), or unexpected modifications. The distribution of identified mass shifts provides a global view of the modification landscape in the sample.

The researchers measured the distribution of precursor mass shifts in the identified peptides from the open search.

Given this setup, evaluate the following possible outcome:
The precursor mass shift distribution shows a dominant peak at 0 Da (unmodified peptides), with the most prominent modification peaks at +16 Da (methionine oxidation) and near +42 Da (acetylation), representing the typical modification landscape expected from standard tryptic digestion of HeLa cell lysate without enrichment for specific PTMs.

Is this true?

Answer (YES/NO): NO